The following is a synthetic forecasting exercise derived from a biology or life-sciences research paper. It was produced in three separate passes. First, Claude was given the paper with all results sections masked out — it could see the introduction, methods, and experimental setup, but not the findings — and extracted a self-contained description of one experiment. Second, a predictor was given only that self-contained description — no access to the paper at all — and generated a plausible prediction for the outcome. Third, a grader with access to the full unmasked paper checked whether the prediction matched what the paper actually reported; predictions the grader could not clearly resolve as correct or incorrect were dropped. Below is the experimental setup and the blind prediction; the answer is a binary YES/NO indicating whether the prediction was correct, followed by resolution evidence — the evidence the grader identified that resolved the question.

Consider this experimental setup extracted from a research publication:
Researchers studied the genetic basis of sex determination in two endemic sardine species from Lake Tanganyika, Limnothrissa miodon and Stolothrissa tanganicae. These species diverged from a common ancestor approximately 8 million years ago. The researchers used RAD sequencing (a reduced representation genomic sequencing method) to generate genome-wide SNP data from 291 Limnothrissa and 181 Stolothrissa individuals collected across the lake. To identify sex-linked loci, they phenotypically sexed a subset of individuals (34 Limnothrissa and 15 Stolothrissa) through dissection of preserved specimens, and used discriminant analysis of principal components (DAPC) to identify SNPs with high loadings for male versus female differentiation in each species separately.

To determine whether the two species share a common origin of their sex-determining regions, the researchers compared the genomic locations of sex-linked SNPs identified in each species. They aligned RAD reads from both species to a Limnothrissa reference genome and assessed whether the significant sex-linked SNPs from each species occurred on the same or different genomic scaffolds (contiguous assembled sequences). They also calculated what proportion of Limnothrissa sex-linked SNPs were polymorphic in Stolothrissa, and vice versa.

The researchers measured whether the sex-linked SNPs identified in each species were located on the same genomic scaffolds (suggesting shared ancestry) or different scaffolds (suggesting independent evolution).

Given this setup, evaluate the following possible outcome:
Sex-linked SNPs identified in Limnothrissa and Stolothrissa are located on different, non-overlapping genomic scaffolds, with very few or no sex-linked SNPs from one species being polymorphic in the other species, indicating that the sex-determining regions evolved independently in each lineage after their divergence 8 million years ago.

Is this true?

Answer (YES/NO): YES